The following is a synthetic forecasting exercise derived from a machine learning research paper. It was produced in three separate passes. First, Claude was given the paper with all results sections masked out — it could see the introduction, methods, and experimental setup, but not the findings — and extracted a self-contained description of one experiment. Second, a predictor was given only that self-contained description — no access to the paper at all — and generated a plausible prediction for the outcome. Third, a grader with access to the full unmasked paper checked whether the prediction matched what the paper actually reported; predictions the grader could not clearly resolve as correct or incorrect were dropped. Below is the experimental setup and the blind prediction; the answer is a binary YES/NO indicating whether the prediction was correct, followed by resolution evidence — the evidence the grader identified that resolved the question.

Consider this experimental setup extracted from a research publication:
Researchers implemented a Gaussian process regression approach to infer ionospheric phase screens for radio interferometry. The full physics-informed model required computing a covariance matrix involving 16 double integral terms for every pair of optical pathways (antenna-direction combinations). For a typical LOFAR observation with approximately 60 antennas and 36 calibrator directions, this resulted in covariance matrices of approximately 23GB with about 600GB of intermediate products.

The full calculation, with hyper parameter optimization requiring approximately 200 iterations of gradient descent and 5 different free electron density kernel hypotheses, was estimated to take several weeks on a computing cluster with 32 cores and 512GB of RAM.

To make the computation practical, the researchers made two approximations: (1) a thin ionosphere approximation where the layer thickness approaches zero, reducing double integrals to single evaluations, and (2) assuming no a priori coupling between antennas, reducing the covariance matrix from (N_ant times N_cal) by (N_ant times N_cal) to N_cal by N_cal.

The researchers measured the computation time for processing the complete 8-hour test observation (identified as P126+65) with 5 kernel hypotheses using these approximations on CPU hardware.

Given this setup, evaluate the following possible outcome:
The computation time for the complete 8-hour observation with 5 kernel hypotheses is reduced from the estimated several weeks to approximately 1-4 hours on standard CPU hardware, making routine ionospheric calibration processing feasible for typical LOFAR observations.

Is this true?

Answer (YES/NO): NO